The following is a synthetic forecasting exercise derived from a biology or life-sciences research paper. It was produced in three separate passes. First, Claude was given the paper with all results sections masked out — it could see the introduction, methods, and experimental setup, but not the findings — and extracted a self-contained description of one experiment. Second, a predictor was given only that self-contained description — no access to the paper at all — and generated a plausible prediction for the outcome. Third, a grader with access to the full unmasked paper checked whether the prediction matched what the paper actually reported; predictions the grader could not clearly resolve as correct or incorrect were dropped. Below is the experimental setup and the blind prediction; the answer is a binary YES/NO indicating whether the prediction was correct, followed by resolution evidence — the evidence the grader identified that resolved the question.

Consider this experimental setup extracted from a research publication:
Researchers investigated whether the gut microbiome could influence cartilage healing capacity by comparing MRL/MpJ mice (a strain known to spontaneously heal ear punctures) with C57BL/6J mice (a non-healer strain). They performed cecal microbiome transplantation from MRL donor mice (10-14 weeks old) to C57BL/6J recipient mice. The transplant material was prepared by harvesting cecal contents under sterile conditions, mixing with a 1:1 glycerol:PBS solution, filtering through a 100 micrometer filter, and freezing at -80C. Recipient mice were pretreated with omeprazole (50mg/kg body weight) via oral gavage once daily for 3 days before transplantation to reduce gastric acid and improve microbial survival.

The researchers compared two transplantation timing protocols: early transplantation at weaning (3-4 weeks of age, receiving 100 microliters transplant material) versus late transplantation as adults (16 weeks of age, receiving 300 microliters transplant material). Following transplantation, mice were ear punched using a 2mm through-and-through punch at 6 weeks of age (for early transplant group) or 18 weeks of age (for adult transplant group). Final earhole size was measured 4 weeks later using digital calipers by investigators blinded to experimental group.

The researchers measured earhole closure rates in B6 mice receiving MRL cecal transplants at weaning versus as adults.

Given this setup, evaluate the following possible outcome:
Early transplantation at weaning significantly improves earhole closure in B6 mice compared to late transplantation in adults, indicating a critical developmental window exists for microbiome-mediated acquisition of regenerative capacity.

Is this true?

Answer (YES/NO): NO